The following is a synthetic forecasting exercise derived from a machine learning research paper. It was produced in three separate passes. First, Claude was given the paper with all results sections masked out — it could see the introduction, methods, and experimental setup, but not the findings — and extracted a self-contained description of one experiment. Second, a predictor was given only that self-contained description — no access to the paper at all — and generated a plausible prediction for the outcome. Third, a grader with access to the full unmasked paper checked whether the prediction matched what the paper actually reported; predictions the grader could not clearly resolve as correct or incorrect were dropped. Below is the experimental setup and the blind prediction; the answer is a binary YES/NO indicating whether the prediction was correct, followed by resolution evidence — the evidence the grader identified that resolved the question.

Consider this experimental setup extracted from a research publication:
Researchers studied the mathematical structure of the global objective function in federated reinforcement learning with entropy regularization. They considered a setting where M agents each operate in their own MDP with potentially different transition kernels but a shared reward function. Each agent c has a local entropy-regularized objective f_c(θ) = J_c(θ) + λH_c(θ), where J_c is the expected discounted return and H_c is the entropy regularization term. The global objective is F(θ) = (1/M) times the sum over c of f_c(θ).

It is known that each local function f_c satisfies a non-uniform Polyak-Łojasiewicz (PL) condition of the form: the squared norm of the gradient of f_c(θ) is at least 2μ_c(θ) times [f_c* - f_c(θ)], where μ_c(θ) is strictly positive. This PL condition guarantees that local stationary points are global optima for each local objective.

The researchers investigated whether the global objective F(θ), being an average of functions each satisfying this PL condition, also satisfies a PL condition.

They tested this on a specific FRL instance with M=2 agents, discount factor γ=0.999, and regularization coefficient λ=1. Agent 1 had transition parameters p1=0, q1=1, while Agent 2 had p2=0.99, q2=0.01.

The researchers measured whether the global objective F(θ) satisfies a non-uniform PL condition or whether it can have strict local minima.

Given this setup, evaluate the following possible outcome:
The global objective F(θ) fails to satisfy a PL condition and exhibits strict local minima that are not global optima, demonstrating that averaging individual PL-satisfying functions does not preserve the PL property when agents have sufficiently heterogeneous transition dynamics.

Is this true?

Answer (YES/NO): YES